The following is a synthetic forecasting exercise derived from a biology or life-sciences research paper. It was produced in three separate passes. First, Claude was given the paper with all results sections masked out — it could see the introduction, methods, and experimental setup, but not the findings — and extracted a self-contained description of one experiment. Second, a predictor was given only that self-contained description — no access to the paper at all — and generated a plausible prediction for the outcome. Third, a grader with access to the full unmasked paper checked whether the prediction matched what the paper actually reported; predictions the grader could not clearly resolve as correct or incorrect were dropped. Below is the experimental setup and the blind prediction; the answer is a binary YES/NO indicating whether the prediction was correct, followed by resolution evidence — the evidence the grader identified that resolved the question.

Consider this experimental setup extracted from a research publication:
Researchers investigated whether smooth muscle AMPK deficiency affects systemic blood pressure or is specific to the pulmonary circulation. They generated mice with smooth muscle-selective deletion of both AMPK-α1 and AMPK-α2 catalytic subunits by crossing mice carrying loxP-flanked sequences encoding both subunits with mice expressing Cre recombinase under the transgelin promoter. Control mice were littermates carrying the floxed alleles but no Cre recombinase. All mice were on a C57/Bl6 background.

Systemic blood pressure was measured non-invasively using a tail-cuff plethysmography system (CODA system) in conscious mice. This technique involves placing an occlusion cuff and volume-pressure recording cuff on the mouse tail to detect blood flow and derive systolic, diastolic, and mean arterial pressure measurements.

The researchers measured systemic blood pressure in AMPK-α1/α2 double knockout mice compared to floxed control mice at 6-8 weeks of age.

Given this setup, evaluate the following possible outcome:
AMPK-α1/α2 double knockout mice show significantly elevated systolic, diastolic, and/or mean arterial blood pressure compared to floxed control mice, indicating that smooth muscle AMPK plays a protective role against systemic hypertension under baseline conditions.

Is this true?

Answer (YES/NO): NO